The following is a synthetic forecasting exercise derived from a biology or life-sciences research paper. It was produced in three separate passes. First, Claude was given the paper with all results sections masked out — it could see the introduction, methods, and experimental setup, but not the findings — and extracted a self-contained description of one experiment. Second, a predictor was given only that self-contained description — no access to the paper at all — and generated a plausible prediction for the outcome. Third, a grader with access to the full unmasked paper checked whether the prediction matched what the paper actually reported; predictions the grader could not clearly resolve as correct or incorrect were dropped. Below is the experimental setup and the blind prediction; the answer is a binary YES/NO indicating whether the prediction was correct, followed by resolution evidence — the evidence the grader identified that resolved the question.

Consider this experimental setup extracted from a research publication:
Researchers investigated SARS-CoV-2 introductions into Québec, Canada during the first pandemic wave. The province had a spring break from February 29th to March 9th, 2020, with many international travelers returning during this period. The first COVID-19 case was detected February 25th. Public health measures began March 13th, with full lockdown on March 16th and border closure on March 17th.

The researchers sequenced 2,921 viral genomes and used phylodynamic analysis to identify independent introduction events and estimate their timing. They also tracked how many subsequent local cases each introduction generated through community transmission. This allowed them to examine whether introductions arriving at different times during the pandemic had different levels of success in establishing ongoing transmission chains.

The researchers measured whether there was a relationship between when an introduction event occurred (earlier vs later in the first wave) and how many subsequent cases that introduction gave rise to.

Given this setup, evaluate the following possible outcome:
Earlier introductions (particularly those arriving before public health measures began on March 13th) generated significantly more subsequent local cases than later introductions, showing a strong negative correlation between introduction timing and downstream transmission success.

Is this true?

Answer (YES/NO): YES